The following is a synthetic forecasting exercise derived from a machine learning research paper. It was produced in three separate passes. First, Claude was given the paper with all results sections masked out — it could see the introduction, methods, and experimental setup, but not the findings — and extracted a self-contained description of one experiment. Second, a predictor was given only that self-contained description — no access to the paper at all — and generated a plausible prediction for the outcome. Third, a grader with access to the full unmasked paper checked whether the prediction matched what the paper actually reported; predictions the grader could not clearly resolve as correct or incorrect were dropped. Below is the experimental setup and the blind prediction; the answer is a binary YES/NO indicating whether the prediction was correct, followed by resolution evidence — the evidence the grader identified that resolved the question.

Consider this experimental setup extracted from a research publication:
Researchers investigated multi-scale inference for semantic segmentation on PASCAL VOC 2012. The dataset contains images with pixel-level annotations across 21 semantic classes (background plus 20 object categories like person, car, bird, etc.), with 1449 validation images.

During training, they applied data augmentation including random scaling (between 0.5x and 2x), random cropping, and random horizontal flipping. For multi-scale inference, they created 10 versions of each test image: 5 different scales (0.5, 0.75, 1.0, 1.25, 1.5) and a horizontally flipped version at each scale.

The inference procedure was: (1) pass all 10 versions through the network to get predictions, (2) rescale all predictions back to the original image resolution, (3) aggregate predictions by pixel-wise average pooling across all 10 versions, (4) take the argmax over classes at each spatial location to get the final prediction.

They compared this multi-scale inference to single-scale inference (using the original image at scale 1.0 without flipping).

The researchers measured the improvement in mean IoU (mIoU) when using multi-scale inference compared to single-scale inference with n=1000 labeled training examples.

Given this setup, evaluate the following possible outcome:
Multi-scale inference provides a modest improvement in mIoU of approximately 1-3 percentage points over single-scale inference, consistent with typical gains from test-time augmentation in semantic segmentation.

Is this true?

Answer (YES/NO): NO